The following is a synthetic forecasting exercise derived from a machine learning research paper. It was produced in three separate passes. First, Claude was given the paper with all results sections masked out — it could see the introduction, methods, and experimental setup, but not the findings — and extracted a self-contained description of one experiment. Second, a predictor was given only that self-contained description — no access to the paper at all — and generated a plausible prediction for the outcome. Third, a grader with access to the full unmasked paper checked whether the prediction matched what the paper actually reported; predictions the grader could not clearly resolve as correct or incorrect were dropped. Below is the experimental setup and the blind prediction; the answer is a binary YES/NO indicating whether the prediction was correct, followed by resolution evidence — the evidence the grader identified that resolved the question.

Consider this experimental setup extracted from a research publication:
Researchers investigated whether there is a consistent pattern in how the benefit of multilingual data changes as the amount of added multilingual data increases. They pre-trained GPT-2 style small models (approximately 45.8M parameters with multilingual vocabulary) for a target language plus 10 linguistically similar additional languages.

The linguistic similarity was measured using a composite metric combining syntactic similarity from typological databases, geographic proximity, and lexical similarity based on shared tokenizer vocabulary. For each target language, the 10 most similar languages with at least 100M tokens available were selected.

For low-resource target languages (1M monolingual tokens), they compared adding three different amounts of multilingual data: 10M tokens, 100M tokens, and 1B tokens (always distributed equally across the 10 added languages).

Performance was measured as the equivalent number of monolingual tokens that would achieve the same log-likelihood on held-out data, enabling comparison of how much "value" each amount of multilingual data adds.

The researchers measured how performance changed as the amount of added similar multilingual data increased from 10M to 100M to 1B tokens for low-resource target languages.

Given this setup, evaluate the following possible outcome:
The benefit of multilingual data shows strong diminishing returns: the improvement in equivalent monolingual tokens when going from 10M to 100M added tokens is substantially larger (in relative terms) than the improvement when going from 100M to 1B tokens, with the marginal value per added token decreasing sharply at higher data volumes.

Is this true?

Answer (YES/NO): YES